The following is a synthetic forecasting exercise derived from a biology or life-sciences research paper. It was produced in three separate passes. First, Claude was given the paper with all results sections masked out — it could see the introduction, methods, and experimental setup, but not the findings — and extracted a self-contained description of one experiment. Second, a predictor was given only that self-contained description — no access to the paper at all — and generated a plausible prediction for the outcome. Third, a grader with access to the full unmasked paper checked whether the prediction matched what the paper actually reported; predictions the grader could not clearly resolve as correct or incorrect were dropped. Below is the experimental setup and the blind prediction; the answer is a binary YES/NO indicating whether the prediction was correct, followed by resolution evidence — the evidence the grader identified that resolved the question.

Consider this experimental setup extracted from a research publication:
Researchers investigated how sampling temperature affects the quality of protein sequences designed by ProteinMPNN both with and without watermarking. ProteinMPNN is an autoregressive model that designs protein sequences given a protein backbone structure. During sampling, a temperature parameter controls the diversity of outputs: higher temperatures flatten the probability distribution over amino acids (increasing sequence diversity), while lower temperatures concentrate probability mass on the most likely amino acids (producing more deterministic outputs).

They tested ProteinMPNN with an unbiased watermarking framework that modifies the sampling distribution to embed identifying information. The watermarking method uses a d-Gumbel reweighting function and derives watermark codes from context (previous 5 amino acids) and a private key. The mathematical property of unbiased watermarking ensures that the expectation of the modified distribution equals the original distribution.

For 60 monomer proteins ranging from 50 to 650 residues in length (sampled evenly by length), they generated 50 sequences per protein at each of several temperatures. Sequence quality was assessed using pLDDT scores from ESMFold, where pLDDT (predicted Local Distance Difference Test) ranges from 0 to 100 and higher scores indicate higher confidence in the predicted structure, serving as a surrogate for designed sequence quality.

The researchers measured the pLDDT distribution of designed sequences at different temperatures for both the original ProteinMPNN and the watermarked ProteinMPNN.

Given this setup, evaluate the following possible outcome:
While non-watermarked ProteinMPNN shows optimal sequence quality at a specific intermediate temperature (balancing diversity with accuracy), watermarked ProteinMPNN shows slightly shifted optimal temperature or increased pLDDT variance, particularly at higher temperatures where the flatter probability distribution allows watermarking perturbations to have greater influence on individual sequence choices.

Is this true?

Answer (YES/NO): NO